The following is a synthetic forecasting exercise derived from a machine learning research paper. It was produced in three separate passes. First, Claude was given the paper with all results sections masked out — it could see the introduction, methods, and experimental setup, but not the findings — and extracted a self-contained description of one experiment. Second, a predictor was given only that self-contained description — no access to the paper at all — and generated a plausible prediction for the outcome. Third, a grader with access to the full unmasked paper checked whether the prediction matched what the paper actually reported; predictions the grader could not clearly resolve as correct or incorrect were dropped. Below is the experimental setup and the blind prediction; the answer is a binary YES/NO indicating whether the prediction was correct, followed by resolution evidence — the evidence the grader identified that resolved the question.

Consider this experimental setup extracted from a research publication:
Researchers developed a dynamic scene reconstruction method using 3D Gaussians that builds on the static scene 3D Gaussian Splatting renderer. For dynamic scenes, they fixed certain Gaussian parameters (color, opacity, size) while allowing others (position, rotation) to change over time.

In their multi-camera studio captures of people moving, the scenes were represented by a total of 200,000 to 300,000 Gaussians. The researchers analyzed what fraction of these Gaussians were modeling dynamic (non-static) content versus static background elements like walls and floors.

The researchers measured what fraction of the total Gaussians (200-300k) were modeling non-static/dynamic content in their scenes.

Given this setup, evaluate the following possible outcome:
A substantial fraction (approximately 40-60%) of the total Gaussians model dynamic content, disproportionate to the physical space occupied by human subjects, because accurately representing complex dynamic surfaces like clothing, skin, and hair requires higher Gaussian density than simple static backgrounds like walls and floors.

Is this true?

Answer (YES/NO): NO